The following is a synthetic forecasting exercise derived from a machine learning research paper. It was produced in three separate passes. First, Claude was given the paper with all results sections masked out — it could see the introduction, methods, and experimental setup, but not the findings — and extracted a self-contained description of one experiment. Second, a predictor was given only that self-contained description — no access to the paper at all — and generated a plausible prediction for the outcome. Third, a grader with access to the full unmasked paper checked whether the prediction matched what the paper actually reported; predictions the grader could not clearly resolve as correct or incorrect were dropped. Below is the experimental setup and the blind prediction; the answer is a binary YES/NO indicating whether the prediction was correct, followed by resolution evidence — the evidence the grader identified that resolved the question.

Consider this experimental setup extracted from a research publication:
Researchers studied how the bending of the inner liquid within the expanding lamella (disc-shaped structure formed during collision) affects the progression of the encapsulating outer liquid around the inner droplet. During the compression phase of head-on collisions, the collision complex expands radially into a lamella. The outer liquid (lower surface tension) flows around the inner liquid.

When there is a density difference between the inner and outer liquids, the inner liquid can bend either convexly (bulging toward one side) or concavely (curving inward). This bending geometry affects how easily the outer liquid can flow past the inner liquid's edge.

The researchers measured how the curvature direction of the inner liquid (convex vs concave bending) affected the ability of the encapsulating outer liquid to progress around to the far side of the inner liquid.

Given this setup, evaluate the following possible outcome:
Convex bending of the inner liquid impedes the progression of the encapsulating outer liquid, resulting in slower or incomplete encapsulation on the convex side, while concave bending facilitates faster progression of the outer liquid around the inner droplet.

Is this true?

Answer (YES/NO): NO